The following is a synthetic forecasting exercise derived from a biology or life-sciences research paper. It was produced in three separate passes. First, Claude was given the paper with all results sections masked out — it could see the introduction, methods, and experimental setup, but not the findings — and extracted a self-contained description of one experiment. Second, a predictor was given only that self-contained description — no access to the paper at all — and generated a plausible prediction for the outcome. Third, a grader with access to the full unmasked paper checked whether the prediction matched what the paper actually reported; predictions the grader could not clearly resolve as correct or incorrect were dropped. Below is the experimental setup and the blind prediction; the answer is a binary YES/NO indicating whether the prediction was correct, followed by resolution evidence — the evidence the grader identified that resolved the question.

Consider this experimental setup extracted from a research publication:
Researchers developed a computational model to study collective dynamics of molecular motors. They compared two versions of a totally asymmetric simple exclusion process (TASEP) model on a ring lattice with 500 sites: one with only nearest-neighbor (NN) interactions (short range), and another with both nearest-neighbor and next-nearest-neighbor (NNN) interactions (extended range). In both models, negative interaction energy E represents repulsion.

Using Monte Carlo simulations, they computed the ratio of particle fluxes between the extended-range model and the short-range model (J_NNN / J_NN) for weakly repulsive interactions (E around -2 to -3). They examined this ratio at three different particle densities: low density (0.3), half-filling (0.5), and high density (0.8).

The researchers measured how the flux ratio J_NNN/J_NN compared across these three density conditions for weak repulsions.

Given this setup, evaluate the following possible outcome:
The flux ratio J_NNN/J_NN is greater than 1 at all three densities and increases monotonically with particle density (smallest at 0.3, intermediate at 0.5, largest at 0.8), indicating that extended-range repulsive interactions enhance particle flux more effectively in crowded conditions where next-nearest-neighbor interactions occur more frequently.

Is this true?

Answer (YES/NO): NO